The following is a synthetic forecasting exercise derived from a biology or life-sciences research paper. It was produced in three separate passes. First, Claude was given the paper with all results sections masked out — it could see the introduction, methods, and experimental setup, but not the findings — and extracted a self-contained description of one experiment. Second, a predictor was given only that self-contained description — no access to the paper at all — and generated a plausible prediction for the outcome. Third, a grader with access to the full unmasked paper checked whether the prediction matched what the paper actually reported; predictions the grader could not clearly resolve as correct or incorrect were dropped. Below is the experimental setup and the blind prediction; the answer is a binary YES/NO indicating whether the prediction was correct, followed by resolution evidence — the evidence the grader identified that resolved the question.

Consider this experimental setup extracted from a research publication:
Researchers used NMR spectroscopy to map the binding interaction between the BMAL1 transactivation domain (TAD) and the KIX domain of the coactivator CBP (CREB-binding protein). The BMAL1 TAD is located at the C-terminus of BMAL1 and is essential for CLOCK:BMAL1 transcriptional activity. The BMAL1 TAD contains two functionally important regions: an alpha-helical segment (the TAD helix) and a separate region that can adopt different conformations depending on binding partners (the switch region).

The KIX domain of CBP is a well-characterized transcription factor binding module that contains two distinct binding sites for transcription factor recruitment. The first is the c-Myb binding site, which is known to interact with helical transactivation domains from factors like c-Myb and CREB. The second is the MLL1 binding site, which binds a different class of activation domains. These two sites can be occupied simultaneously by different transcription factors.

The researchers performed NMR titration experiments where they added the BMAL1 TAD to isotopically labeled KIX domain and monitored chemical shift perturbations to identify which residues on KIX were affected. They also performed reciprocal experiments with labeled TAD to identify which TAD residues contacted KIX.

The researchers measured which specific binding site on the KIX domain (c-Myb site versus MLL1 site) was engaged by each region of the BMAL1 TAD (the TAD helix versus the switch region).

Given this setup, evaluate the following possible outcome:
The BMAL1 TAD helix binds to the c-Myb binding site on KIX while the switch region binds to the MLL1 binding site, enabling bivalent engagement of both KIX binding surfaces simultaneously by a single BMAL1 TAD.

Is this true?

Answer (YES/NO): YES